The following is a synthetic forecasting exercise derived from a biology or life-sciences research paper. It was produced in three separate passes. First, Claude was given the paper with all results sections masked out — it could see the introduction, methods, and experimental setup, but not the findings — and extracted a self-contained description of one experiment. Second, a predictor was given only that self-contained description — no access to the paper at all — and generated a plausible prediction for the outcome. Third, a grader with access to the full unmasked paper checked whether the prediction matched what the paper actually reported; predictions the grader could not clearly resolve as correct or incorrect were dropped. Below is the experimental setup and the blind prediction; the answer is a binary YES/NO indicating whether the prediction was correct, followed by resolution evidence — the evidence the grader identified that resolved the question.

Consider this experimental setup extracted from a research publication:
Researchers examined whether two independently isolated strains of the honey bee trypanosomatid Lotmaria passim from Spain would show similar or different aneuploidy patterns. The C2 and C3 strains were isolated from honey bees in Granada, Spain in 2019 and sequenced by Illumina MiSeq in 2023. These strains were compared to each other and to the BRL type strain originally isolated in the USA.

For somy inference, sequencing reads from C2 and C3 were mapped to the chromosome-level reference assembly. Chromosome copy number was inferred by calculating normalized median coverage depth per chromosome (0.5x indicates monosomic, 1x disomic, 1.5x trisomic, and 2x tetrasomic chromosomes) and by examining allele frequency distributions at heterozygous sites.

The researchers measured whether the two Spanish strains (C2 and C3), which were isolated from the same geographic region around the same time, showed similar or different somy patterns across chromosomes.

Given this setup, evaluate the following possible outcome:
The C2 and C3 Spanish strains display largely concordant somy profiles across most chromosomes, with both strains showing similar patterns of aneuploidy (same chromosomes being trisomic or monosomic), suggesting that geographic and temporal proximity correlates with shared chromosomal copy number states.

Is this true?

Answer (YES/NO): NO